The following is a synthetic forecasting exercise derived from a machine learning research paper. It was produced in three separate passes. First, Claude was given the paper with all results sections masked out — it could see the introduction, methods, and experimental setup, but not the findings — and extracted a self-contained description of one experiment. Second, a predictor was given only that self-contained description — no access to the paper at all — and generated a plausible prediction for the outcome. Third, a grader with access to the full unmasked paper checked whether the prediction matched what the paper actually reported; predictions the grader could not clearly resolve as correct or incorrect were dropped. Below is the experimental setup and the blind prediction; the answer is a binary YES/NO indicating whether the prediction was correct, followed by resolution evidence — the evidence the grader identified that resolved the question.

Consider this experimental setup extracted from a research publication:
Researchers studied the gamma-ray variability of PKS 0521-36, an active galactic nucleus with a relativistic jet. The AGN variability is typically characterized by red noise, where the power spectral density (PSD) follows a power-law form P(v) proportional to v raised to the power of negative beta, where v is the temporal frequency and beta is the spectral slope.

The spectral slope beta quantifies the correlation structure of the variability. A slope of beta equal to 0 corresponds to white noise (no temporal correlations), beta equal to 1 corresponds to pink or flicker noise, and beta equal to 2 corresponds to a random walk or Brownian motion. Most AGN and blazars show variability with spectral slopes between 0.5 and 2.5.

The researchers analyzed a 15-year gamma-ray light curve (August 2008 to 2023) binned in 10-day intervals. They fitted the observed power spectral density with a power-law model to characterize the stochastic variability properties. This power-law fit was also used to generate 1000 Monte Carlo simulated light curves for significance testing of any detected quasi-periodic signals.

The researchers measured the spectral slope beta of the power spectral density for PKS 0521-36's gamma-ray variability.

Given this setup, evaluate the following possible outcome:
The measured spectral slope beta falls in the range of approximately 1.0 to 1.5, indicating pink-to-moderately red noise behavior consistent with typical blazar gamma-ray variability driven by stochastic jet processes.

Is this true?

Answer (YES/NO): NO